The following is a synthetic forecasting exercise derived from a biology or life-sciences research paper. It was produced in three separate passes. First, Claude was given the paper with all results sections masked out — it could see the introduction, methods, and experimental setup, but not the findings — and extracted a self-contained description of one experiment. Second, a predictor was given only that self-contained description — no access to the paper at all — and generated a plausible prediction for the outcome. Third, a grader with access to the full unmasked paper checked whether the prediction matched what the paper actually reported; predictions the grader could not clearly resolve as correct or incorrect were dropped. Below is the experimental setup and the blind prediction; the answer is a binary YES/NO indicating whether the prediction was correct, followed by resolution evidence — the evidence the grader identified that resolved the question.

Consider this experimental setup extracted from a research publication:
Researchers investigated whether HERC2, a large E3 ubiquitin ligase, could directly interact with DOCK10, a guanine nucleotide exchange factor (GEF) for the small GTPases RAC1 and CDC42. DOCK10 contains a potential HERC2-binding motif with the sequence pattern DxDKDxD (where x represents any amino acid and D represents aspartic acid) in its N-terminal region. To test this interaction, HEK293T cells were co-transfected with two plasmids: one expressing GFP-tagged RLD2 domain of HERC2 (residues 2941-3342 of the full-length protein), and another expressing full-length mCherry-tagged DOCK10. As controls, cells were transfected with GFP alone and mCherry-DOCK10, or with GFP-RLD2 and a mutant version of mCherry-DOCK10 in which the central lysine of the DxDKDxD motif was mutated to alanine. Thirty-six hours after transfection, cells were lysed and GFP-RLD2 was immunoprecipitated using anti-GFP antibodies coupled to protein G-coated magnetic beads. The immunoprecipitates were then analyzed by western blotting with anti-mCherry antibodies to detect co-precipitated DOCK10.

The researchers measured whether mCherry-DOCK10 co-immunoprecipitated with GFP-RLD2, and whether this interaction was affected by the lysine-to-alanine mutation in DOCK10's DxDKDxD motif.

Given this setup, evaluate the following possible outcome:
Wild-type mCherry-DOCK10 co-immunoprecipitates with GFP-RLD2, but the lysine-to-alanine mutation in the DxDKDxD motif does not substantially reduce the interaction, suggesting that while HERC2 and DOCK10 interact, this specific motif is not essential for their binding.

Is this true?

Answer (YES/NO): NO